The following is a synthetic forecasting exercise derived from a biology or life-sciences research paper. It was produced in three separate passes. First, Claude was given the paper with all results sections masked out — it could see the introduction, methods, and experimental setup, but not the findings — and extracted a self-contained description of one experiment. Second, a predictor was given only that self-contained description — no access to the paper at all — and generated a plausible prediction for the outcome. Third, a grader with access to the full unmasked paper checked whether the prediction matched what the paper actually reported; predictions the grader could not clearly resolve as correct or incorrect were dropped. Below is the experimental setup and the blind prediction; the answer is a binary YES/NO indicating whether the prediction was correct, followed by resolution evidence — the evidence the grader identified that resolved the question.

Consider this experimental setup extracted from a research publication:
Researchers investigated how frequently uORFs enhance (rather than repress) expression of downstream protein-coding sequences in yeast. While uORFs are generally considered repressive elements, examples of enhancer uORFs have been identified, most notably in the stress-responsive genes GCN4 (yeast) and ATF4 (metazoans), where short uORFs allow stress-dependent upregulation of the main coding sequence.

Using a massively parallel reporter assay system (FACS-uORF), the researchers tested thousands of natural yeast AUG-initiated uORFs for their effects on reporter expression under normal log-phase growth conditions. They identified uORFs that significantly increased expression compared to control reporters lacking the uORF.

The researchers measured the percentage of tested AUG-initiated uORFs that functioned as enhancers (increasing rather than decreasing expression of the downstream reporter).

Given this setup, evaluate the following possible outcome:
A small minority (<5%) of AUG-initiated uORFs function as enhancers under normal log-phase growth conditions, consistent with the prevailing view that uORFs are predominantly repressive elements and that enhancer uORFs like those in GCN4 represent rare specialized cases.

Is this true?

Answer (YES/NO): YES